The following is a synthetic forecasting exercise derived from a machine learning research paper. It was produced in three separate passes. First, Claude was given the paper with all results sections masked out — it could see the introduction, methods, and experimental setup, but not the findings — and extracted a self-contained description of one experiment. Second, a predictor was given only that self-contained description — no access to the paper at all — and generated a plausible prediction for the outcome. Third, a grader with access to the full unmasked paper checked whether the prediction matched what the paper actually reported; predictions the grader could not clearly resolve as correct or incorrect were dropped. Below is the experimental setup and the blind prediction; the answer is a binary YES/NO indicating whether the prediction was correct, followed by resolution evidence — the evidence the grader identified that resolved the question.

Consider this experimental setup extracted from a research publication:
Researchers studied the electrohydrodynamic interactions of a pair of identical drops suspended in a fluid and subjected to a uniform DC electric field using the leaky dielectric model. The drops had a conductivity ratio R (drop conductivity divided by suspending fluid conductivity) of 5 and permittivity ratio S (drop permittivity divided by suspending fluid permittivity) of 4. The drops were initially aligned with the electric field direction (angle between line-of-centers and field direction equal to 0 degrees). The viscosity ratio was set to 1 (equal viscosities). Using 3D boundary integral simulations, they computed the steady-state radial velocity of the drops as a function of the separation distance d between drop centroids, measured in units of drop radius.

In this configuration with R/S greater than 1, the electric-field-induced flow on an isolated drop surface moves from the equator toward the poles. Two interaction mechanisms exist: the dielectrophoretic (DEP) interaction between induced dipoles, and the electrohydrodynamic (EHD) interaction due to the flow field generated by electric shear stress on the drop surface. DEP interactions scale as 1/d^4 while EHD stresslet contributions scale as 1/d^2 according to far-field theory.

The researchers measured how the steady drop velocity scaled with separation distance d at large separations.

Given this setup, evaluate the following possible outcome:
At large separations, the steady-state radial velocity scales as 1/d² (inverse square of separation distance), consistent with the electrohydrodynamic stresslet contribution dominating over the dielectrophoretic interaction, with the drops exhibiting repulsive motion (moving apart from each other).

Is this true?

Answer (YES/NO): YES